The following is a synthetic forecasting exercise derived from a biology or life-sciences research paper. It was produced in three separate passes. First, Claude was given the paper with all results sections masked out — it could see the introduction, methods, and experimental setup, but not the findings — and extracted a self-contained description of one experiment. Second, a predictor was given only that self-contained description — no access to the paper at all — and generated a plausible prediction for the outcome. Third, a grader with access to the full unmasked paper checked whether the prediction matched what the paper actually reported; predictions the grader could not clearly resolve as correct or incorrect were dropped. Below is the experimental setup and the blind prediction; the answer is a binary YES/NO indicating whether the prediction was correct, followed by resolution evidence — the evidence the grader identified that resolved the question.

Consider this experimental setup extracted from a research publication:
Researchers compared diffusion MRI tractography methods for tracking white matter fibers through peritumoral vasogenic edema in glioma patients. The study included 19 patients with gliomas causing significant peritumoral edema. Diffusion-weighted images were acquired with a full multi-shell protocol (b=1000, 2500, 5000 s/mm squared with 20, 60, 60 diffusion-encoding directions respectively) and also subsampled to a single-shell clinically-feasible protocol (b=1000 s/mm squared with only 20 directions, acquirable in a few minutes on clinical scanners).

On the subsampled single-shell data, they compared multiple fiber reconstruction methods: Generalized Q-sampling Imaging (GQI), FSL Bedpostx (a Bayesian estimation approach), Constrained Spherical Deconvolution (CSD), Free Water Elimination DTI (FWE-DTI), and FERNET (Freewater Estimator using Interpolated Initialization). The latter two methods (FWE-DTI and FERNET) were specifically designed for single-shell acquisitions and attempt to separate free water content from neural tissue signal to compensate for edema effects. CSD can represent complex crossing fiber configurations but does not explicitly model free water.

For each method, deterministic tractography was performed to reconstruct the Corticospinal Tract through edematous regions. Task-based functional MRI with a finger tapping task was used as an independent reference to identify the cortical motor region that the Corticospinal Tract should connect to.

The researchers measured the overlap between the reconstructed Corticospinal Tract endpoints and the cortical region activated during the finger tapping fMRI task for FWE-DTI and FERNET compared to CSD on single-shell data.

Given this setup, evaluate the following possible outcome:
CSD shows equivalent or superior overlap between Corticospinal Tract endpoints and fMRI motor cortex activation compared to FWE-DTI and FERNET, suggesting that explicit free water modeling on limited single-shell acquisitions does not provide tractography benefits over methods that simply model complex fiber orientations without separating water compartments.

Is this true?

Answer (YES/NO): YES